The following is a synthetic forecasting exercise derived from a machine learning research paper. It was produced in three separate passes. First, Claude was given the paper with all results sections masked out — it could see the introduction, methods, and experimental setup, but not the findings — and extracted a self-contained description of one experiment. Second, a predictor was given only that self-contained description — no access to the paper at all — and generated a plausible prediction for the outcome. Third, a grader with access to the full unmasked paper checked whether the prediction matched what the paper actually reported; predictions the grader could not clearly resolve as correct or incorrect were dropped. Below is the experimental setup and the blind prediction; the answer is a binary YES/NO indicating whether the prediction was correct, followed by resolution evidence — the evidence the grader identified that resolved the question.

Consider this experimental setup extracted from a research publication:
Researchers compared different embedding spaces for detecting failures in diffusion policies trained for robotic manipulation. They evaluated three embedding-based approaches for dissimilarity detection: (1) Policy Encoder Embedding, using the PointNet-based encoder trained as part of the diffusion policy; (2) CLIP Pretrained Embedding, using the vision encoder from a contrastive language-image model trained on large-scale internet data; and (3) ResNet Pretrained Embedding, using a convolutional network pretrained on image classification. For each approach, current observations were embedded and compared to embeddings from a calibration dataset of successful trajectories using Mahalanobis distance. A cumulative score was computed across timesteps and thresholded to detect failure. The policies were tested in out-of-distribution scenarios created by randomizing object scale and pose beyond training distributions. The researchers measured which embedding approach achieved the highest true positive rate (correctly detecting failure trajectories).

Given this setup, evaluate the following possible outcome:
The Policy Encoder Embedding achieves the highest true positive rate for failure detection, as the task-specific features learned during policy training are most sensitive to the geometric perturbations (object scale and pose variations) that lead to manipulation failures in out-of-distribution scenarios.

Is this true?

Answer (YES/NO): NO